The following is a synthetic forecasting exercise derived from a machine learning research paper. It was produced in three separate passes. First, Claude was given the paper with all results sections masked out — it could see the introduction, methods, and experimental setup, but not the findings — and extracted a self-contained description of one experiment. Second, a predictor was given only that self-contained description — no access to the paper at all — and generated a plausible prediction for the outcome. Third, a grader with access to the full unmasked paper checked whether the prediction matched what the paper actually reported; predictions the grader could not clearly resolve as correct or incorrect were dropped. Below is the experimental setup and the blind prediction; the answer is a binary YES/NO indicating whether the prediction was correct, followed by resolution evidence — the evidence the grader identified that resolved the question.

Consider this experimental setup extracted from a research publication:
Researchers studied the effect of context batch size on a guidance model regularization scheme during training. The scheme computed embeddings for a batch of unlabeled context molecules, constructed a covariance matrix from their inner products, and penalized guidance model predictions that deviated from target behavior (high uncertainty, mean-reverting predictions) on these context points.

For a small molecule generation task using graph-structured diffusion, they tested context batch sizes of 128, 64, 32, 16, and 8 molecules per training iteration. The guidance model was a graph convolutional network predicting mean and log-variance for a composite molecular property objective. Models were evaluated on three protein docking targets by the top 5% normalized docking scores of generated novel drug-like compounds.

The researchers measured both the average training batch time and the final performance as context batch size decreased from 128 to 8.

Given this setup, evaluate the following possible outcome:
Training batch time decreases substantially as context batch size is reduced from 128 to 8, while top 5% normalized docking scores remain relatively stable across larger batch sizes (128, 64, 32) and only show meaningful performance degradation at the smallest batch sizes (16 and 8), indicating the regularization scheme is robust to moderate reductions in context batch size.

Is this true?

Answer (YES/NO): NO